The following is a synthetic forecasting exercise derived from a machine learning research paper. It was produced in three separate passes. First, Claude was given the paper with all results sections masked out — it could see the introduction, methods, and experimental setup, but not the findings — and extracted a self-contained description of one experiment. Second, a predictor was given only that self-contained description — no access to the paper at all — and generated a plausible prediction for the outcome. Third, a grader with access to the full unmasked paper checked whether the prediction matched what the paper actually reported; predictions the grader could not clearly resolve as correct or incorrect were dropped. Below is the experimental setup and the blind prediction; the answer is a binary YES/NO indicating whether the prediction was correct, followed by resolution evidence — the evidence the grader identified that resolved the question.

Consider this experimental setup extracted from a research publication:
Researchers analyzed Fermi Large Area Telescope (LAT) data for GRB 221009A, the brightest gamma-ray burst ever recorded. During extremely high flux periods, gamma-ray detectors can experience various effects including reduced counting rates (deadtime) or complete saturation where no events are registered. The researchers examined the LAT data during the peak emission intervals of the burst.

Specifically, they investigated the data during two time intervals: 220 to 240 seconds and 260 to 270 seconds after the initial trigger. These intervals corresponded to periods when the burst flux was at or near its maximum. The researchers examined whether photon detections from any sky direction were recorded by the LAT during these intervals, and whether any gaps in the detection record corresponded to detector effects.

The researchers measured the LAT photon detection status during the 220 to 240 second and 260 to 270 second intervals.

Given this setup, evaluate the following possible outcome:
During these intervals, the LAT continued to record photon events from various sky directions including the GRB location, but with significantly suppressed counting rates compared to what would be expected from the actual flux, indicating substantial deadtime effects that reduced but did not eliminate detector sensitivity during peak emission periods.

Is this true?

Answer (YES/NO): NO